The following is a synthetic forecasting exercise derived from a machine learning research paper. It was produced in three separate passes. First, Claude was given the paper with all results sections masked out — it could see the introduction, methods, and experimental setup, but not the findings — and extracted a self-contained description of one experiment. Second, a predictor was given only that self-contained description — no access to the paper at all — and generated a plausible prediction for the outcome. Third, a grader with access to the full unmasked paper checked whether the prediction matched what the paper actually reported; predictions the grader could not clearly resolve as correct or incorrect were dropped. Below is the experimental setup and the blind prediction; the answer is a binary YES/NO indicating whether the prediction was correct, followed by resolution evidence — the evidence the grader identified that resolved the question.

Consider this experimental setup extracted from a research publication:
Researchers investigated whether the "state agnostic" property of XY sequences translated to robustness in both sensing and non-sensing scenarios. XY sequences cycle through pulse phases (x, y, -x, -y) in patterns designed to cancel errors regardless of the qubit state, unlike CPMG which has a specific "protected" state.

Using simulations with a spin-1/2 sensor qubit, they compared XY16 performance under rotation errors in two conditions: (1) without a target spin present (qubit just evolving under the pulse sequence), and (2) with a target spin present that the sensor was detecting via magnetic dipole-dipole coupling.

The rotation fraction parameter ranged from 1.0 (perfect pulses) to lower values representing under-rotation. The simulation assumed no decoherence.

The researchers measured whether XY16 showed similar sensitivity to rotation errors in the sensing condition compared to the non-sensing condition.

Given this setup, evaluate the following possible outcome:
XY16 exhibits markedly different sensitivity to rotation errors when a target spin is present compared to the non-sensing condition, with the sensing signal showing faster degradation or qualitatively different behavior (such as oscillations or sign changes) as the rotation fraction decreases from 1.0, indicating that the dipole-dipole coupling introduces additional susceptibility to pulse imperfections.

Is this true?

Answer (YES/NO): NO